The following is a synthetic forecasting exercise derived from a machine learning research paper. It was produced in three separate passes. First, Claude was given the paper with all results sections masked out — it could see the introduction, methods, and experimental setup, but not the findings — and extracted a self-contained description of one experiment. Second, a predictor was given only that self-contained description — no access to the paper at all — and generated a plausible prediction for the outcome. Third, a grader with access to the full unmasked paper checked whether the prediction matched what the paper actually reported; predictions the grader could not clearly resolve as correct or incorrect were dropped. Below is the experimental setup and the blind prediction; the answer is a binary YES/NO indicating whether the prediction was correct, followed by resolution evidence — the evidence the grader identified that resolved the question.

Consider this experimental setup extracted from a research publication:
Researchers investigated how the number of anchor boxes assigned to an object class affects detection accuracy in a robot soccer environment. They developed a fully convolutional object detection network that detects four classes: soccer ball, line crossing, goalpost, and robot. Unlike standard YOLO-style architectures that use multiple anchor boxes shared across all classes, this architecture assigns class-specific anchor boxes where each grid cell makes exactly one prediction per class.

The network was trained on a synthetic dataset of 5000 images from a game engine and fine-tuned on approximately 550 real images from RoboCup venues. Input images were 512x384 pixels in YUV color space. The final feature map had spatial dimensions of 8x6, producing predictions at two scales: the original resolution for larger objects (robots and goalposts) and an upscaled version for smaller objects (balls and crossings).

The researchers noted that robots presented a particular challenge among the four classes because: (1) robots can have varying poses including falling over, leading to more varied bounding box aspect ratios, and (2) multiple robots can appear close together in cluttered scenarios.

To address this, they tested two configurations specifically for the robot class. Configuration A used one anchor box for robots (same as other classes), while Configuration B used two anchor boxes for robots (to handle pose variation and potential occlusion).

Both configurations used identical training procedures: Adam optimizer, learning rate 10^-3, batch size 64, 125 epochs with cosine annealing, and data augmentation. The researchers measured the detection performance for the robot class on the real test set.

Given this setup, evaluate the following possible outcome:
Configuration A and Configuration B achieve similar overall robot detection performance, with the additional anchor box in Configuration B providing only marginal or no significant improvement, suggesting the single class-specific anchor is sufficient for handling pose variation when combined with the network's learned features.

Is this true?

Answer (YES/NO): YES